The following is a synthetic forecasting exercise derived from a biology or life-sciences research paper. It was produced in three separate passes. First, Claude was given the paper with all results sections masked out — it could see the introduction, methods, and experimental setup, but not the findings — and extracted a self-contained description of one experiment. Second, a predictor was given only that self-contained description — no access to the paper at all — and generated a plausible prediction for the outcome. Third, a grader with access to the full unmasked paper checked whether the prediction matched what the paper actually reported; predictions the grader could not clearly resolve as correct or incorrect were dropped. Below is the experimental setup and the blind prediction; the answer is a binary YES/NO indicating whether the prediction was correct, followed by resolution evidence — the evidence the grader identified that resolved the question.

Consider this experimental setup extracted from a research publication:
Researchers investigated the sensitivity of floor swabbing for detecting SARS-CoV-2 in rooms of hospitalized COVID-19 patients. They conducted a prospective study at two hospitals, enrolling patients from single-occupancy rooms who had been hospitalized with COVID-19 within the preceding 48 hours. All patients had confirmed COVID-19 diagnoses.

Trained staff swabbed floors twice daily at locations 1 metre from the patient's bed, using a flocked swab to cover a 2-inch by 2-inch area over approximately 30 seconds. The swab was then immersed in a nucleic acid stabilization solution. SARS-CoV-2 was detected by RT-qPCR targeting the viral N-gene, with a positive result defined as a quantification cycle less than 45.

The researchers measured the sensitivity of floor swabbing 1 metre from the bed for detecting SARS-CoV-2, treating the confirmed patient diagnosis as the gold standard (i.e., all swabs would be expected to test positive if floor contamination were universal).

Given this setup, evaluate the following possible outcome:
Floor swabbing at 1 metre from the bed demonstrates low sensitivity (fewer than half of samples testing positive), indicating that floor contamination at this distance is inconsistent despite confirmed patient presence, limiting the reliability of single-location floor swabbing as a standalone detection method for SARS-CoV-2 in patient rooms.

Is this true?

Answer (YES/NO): NO